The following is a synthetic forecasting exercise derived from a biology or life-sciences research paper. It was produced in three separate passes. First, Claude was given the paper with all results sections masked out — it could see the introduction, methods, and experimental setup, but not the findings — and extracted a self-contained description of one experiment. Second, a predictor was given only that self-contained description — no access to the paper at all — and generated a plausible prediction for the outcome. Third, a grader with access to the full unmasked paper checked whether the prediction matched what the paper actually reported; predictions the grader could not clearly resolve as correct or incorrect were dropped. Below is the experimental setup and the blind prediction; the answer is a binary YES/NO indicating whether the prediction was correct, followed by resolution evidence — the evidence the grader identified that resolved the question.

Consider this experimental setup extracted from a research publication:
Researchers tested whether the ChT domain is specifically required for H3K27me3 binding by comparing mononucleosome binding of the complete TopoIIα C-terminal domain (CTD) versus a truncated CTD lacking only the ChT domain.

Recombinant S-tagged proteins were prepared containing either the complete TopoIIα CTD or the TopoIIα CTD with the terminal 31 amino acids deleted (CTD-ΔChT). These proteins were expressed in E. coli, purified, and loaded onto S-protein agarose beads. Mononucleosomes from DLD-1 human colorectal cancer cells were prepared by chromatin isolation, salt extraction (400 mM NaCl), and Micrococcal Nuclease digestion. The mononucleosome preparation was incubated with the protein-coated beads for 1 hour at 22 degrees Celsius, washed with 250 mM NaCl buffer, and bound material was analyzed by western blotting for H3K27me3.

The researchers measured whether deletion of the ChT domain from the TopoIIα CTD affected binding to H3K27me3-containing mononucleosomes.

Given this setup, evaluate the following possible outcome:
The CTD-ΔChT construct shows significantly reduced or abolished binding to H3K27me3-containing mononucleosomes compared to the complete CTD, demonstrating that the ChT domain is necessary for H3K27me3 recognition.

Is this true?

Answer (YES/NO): YES